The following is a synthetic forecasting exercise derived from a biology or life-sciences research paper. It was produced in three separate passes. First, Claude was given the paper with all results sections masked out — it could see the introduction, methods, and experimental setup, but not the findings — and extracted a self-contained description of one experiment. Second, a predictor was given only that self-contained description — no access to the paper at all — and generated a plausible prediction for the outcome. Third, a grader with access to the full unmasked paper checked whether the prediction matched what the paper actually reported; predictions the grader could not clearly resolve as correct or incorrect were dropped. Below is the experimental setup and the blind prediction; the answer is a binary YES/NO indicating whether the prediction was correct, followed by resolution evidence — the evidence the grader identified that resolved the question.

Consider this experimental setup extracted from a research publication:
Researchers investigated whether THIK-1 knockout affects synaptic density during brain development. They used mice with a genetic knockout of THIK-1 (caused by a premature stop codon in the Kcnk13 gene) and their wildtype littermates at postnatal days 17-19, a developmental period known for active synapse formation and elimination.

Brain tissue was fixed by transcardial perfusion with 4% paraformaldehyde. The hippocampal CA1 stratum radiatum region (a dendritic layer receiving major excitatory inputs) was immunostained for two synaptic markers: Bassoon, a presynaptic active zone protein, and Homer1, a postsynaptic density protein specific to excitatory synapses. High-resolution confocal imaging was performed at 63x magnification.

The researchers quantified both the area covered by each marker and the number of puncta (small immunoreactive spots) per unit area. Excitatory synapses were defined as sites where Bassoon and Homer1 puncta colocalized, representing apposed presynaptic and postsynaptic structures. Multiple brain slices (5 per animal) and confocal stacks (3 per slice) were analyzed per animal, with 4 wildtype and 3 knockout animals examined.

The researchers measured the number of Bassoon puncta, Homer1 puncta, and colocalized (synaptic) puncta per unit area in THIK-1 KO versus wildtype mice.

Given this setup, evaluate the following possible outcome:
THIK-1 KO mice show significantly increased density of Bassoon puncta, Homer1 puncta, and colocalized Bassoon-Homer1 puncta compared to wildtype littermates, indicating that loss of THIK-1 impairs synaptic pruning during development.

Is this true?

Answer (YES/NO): NO